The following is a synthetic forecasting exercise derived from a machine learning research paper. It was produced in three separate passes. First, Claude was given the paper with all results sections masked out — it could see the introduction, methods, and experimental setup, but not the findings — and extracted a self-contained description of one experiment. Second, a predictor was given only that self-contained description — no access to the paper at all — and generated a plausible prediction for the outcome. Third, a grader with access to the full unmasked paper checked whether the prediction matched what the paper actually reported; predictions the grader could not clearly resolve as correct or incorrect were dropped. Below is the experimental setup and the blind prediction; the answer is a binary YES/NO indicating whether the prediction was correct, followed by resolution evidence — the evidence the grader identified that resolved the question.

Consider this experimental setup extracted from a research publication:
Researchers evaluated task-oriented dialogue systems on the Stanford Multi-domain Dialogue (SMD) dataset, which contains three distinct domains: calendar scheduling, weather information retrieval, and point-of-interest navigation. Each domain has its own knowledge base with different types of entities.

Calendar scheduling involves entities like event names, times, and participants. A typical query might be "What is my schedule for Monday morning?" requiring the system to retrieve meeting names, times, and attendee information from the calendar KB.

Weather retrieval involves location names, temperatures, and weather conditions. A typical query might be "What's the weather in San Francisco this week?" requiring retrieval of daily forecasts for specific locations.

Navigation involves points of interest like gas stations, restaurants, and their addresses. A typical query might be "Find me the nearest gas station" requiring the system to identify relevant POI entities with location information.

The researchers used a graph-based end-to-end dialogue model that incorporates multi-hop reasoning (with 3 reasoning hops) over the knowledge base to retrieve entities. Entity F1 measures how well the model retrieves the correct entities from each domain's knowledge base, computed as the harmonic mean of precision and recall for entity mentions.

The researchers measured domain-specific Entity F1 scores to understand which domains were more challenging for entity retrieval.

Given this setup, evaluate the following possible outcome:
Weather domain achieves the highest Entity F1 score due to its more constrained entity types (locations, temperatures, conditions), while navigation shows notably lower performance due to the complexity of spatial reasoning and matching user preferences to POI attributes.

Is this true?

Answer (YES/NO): NO